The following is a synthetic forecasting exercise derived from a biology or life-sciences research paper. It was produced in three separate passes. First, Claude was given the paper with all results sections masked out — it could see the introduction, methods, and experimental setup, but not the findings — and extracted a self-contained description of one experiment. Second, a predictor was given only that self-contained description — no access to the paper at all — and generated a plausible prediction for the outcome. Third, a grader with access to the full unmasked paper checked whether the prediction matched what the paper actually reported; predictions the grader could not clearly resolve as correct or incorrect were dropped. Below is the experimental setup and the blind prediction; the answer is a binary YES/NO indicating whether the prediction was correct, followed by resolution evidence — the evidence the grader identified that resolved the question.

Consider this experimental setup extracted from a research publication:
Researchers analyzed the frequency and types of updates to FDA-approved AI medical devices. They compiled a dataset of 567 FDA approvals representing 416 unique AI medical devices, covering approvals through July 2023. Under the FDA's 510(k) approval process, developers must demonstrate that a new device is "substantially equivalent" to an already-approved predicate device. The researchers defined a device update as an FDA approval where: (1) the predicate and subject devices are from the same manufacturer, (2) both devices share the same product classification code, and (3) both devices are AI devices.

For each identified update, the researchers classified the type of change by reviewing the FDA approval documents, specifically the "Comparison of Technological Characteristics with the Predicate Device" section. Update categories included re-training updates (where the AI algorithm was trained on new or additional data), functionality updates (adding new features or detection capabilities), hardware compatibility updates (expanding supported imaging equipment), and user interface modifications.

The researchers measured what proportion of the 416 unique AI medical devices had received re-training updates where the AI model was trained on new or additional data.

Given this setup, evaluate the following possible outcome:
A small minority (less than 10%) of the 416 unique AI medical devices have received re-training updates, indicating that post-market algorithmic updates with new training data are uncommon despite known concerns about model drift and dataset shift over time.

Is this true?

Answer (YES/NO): YES